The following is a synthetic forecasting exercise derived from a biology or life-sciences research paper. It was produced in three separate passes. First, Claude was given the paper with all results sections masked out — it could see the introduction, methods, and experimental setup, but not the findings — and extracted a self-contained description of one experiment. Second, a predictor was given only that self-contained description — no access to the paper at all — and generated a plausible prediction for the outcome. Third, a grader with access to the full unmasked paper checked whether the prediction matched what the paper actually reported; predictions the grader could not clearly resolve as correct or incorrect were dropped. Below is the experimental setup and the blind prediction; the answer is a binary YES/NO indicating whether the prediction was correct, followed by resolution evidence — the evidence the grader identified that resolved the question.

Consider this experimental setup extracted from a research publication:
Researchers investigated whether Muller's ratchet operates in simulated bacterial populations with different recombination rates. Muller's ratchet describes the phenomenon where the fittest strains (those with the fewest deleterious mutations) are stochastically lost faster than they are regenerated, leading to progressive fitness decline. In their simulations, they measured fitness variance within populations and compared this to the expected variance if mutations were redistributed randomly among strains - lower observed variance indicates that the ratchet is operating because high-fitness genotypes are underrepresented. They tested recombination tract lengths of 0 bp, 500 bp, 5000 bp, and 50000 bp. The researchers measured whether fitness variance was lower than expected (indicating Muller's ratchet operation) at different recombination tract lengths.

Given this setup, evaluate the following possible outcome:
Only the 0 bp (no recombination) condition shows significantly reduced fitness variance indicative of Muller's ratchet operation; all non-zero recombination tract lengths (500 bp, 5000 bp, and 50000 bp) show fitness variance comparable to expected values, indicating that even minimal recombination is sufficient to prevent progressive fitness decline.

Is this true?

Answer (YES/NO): NO